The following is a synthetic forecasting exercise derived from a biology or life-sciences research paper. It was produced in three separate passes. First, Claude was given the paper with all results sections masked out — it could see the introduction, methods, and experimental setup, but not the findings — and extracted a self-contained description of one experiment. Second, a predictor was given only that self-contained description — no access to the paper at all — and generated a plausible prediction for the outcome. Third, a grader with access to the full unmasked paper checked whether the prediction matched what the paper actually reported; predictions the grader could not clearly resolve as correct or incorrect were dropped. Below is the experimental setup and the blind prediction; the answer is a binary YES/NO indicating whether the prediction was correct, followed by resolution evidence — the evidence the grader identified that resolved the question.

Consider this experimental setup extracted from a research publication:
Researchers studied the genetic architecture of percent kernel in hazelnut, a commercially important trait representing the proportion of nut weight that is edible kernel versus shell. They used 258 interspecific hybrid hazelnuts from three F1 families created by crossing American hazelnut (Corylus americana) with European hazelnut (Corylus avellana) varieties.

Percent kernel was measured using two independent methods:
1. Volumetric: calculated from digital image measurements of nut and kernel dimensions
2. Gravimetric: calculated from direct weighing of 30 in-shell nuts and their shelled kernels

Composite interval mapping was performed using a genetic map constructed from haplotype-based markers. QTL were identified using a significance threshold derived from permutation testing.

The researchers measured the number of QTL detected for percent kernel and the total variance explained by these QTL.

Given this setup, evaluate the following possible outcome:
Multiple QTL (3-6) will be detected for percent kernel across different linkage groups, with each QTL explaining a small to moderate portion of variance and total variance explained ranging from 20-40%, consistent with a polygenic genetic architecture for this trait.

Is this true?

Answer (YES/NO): NO